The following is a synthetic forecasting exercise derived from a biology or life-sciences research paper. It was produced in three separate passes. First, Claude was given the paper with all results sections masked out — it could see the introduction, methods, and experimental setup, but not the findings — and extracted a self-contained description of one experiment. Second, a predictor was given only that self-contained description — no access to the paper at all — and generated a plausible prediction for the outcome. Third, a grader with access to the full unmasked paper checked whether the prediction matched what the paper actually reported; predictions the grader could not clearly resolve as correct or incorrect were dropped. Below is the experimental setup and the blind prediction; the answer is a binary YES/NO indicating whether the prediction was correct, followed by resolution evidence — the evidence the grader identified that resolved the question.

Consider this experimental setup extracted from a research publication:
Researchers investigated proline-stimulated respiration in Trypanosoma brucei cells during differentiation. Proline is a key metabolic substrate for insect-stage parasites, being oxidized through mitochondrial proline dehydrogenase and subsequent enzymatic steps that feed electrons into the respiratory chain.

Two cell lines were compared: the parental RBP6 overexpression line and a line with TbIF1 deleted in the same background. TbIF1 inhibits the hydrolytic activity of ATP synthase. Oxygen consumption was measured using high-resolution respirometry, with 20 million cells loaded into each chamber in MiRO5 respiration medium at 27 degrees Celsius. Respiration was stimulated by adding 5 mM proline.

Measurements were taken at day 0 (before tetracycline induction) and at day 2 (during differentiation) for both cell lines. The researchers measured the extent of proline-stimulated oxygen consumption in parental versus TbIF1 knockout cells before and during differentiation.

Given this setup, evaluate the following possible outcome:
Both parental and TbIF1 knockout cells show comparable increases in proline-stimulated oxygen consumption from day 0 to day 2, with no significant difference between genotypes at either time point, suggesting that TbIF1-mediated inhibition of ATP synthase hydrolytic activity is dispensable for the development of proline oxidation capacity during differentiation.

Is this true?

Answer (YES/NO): NO